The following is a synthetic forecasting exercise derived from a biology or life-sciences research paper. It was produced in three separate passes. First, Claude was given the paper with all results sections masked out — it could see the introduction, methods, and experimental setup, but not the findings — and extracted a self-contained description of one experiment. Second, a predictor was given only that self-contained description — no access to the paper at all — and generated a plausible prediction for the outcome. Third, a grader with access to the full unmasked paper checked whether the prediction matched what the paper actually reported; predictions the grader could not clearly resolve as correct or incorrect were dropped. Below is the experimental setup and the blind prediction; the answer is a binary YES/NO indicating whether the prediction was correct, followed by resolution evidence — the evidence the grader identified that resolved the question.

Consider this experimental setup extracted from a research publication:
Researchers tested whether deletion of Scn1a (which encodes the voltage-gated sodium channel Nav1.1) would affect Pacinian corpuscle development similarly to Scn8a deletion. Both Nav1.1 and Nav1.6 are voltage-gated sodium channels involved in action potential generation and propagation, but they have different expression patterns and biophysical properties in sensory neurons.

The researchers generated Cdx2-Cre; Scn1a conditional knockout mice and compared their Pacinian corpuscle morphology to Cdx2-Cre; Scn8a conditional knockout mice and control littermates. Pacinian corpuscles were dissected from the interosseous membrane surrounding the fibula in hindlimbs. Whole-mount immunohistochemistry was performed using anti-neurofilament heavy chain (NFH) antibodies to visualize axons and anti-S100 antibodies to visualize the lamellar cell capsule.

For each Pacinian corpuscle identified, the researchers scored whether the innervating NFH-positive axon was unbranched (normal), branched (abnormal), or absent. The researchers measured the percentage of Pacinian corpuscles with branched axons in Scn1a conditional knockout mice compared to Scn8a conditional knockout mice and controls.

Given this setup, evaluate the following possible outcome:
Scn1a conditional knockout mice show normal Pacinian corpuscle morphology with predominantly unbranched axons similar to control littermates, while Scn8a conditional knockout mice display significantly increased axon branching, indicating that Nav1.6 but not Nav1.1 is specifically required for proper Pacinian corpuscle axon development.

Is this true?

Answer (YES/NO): YES